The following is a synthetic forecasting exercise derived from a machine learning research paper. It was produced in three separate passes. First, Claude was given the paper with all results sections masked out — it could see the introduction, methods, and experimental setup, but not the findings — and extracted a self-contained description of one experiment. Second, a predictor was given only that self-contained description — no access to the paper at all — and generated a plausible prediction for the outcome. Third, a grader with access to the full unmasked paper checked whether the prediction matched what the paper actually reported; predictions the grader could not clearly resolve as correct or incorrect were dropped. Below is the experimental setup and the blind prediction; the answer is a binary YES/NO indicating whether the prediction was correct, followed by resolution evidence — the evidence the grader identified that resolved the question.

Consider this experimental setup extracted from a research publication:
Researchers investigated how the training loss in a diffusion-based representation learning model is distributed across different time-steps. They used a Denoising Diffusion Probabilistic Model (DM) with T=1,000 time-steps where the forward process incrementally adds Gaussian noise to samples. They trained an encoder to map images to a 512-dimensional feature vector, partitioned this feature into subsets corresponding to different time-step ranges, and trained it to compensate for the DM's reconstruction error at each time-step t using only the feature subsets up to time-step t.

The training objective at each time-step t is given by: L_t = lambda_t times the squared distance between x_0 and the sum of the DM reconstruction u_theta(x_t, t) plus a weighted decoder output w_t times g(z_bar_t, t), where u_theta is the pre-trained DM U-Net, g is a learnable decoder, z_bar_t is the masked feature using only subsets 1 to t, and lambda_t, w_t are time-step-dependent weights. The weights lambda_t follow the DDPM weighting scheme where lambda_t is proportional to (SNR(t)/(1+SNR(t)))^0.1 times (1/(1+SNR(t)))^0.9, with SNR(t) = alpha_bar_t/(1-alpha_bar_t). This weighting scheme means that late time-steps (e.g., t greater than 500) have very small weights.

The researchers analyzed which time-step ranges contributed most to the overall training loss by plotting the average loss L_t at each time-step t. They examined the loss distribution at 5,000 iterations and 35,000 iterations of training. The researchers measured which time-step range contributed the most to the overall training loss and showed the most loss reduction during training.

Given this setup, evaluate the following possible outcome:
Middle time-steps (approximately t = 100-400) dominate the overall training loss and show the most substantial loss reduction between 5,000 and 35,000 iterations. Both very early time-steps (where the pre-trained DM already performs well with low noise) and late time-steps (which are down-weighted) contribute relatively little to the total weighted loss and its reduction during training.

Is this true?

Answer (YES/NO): NO